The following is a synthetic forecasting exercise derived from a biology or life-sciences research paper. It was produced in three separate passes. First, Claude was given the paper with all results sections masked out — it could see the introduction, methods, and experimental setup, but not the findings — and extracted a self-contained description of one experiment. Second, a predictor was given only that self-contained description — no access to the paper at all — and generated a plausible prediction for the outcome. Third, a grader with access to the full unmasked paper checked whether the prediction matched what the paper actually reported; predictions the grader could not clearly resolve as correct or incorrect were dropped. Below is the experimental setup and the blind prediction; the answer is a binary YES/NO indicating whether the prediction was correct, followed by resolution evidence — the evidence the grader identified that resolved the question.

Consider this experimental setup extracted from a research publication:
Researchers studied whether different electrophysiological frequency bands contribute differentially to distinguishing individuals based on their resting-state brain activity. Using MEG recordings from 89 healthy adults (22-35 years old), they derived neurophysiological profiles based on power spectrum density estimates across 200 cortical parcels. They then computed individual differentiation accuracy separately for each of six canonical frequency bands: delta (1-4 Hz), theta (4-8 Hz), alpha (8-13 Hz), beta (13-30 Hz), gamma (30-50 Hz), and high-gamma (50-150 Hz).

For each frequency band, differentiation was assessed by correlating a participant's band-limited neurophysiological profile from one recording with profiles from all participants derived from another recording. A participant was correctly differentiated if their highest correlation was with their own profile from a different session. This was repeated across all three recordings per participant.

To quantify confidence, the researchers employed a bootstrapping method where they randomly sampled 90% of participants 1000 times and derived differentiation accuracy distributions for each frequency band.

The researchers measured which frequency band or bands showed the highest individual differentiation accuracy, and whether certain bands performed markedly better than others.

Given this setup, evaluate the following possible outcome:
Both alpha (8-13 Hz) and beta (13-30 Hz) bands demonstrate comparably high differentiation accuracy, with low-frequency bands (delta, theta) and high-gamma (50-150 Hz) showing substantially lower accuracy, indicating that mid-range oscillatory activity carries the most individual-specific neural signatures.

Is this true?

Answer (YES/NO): NO